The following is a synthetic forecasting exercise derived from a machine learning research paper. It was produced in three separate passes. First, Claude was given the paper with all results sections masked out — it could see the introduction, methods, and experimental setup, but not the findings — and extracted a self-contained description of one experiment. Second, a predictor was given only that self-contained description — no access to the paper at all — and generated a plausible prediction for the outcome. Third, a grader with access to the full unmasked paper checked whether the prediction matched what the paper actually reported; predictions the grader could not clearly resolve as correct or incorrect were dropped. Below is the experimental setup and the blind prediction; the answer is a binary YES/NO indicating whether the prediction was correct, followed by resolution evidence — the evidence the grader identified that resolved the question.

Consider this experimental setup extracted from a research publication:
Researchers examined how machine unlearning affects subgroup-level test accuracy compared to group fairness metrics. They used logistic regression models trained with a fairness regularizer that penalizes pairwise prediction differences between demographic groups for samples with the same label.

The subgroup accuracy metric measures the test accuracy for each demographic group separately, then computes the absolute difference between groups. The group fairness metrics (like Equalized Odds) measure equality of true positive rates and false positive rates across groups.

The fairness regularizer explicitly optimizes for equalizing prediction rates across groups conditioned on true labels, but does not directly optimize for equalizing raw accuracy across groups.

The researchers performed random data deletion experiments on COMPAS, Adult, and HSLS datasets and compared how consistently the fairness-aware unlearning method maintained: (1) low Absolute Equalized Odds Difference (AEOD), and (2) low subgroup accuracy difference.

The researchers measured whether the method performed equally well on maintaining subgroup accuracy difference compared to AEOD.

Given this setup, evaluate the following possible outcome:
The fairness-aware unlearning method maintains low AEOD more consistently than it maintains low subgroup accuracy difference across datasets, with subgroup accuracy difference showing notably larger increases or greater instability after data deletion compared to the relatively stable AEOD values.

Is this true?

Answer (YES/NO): YES